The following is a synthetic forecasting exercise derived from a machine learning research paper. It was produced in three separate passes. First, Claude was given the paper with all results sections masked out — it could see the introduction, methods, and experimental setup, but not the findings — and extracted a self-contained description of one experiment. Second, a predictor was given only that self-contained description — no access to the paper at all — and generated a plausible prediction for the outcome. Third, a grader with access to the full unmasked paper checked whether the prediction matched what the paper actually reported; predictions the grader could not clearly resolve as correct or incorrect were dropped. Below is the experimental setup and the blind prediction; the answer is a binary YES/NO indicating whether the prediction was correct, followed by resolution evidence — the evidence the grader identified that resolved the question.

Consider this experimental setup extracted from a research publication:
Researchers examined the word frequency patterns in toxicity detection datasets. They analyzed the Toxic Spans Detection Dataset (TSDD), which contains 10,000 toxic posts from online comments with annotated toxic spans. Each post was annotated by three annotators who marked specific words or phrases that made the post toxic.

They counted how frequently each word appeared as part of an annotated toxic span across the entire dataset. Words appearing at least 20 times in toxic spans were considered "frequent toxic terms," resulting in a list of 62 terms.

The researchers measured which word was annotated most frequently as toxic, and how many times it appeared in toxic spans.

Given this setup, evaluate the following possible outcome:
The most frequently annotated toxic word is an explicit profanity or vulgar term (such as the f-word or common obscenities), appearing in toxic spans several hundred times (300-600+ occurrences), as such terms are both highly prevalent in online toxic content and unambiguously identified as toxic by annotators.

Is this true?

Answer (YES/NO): NO